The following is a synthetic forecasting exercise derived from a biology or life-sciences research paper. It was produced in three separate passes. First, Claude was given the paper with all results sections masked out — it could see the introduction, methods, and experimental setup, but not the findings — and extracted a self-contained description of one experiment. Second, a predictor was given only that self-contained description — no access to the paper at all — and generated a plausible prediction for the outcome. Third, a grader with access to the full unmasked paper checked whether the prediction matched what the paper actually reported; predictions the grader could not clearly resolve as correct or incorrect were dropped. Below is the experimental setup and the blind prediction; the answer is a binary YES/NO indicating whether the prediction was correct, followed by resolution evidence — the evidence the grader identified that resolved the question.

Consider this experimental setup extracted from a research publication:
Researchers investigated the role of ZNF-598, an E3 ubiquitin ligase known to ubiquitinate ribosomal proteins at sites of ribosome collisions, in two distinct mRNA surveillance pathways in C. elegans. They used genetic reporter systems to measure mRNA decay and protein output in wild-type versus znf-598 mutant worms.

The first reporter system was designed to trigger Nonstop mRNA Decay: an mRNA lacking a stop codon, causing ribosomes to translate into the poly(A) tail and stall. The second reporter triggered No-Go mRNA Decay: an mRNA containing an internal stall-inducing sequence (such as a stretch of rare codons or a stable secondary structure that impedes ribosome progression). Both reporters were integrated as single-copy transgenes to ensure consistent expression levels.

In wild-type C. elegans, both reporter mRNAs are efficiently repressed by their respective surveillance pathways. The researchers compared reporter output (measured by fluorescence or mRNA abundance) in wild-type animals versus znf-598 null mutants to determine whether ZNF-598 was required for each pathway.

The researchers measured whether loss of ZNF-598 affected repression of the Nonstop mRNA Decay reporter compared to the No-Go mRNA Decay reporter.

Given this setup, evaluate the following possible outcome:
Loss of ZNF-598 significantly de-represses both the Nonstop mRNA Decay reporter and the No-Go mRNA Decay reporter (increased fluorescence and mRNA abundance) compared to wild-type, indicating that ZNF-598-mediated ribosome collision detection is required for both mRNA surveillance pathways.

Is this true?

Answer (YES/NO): NO